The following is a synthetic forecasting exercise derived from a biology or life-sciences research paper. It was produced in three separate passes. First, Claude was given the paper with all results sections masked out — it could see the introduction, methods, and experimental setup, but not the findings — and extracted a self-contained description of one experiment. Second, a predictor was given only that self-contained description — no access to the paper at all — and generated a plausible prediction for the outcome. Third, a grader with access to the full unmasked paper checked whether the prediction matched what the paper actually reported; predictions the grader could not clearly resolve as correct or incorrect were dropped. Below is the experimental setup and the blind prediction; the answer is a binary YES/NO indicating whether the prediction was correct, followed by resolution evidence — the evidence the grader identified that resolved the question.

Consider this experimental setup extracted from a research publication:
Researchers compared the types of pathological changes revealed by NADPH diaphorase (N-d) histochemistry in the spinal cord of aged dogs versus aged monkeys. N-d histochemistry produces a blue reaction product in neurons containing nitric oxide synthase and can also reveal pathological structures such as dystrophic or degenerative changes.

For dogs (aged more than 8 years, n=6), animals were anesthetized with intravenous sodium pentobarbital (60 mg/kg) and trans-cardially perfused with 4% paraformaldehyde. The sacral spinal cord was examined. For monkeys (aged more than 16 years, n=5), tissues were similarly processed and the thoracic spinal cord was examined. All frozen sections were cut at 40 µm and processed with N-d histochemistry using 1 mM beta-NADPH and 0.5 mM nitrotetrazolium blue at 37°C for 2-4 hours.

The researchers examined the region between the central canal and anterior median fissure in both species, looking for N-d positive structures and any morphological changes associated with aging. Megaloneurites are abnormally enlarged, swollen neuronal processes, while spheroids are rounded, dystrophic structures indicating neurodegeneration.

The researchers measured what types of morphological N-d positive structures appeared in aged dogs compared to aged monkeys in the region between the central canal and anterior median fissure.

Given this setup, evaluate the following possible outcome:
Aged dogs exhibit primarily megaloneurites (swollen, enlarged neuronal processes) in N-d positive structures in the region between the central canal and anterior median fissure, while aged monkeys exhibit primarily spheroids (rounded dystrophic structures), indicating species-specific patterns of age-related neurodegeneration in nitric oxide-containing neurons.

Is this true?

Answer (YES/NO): YES